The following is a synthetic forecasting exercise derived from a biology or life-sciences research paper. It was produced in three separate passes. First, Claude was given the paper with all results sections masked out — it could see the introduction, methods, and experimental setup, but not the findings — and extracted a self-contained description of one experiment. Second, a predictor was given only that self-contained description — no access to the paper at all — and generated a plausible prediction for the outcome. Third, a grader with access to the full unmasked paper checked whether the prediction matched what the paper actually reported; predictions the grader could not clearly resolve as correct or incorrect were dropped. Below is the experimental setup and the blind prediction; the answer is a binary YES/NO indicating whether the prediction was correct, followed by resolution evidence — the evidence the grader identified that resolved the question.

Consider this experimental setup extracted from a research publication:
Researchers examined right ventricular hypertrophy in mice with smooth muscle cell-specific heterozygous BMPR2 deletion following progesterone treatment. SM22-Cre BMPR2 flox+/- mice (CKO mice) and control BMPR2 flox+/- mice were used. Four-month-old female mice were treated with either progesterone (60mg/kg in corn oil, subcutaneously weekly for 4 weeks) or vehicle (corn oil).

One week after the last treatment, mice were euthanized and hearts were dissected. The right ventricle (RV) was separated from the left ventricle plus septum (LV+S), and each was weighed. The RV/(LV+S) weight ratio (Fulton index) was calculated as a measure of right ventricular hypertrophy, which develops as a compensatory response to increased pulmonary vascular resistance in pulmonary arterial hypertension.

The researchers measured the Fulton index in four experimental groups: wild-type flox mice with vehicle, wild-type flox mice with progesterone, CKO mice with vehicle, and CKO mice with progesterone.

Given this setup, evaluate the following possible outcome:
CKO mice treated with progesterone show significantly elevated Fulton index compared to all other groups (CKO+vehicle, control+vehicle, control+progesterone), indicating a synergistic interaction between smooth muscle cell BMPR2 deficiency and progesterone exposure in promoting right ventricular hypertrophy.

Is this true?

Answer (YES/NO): NO